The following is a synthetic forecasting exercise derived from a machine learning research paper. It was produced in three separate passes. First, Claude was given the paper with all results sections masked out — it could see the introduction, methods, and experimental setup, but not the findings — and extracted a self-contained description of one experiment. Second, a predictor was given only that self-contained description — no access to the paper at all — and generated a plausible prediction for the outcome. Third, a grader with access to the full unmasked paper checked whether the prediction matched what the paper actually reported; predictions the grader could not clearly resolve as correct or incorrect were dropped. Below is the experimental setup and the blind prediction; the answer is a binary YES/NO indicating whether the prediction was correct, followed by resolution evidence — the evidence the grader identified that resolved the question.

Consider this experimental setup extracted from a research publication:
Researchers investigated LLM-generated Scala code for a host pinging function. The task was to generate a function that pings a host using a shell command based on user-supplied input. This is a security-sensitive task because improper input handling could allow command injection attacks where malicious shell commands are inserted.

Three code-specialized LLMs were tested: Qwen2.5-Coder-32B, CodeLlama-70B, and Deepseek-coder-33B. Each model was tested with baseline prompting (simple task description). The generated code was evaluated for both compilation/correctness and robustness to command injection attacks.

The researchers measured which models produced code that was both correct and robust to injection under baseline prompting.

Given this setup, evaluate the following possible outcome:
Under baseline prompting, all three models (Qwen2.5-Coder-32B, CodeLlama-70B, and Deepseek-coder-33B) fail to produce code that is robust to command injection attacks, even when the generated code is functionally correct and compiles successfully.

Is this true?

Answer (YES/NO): NO